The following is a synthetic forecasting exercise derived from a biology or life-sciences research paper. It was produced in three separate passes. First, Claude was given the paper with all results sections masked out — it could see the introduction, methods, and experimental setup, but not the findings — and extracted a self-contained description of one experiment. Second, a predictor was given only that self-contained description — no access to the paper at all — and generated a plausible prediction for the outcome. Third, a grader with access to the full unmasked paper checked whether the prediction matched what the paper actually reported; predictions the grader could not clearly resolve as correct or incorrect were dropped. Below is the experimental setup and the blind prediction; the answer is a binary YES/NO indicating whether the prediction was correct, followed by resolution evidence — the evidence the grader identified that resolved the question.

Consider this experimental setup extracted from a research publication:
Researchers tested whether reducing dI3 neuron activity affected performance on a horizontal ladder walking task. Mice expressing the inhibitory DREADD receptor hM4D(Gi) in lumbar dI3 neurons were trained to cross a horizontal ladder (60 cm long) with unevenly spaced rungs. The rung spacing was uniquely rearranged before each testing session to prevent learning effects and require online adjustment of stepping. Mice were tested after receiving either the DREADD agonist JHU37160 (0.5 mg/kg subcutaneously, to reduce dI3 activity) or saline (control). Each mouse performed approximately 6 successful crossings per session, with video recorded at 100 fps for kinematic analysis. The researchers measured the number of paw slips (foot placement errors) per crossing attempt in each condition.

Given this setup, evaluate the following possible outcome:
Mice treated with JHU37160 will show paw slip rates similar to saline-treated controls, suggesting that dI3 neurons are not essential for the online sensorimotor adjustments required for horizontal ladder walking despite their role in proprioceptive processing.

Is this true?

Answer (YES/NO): NO